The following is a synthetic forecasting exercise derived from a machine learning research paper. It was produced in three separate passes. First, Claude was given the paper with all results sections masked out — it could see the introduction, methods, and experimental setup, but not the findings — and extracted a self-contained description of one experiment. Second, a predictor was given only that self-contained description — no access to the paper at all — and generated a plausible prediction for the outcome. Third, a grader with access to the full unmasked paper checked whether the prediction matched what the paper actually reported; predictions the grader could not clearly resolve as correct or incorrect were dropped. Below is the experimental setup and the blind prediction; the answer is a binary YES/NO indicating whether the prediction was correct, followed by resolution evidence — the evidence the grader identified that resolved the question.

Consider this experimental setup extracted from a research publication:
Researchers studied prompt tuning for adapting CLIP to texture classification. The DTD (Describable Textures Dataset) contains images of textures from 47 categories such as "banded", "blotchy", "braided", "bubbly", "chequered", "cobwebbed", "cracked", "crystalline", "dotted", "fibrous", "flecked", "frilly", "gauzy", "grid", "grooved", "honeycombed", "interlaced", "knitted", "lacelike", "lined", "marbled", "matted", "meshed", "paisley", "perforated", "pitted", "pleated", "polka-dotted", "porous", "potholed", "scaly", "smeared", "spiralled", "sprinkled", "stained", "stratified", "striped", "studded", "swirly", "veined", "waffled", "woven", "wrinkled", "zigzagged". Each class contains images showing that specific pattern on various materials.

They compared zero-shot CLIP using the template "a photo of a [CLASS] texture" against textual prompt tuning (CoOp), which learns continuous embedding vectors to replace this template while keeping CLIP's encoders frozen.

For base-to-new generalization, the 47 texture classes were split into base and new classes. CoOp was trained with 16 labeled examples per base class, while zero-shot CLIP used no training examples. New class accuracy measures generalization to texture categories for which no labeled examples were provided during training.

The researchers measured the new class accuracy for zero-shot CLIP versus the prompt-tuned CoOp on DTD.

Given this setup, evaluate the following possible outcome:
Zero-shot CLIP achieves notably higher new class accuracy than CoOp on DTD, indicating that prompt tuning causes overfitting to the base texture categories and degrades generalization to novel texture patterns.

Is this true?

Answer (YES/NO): YES